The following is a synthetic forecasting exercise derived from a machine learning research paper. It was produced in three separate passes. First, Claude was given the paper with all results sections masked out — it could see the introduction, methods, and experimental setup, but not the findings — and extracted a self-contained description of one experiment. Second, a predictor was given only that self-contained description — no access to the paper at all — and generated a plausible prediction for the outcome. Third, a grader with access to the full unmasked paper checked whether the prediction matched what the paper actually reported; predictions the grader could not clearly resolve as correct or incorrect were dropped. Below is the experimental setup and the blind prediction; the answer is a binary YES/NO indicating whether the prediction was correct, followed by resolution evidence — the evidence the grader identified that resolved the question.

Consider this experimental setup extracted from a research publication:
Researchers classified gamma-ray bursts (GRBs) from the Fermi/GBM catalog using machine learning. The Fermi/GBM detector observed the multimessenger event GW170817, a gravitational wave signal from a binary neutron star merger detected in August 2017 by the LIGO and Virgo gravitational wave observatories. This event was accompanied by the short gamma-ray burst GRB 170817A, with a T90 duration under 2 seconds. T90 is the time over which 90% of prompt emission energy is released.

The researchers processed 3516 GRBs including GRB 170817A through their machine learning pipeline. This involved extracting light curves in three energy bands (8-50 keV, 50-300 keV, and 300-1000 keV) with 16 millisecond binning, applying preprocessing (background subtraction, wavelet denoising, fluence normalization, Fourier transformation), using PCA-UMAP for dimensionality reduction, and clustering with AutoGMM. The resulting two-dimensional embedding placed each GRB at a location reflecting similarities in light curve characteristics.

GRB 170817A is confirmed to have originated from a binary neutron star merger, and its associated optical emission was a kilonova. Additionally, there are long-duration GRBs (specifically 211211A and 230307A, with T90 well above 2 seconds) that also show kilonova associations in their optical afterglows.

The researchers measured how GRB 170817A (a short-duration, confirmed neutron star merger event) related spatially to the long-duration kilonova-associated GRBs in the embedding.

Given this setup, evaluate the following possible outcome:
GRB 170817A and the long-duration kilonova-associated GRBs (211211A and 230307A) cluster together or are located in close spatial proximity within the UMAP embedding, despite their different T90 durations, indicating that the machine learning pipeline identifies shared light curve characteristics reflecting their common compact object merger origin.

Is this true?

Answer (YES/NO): NO